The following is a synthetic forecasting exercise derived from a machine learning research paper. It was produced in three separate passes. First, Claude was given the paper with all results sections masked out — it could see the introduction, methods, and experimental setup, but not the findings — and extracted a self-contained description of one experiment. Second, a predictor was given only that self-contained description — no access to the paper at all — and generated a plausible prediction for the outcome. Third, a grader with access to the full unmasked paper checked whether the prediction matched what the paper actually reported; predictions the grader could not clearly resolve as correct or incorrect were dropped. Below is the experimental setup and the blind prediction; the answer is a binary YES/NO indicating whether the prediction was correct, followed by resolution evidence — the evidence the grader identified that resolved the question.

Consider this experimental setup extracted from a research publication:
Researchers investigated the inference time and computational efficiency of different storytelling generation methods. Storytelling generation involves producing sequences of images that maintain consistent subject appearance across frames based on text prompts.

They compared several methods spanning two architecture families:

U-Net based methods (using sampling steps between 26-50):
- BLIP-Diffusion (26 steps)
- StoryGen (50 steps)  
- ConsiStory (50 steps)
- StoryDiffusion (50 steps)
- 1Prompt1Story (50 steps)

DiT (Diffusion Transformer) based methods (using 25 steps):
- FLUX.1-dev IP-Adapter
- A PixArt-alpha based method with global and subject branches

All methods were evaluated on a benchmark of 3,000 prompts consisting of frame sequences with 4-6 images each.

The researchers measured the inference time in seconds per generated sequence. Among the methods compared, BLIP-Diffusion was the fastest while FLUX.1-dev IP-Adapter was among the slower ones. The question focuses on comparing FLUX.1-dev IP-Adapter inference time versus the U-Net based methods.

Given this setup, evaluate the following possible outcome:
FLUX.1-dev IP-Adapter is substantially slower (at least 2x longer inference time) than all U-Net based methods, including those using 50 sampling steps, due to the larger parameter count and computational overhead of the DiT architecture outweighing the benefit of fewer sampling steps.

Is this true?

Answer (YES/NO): NO